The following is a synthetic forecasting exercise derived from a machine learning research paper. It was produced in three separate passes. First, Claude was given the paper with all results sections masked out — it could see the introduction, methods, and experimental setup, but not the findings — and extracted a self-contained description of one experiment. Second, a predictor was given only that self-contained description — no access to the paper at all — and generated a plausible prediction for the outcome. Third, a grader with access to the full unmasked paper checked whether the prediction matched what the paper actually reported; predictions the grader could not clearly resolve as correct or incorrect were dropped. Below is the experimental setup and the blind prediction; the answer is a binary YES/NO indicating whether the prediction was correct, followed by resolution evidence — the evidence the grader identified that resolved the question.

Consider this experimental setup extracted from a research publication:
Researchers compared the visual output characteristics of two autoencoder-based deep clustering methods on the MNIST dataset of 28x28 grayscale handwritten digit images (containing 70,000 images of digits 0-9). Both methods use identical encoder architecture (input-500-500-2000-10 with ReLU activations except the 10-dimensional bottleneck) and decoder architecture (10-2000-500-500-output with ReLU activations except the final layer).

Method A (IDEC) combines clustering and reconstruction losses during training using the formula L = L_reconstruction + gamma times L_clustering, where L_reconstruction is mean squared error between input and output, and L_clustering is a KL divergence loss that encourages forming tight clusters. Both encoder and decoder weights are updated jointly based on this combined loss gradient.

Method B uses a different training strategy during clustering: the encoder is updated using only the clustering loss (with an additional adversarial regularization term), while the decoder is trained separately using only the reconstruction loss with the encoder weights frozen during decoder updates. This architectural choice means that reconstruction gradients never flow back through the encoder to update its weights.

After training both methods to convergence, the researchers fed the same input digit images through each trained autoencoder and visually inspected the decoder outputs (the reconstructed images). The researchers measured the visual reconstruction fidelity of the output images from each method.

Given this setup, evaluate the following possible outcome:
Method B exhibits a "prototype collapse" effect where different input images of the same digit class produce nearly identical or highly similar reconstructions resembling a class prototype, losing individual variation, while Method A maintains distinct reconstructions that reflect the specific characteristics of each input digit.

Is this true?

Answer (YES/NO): YES